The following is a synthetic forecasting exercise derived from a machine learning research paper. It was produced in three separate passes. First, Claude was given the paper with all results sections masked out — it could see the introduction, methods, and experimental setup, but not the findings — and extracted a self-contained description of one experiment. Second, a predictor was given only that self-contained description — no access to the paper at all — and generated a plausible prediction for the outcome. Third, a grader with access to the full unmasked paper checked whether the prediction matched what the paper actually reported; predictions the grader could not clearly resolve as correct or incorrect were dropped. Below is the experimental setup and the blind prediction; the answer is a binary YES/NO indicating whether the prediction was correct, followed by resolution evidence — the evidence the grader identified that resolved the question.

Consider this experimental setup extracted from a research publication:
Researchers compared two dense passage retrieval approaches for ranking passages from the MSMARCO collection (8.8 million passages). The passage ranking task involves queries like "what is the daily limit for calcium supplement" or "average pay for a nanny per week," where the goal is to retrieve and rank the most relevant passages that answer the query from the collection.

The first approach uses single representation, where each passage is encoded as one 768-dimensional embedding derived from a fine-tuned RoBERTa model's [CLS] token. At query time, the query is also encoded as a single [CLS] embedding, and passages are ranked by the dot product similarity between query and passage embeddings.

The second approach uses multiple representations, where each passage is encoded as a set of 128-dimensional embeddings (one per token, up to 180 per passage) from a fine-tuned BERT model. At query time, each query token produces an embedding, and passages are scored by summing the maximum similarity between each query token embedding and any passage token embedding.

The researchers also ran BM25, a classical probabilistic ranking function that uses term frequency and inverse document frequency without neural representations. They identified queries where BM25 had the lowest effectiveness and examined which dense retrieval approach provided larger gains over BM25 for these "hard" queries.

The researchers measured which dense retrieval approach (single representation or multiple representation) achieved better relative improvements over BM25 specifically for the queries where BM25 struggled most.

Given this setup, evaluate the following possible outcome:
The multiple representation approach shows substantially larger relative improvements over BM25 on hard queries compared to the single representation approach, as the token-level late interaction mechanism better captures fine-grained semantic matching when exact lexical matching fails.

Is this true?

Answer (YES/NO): YES